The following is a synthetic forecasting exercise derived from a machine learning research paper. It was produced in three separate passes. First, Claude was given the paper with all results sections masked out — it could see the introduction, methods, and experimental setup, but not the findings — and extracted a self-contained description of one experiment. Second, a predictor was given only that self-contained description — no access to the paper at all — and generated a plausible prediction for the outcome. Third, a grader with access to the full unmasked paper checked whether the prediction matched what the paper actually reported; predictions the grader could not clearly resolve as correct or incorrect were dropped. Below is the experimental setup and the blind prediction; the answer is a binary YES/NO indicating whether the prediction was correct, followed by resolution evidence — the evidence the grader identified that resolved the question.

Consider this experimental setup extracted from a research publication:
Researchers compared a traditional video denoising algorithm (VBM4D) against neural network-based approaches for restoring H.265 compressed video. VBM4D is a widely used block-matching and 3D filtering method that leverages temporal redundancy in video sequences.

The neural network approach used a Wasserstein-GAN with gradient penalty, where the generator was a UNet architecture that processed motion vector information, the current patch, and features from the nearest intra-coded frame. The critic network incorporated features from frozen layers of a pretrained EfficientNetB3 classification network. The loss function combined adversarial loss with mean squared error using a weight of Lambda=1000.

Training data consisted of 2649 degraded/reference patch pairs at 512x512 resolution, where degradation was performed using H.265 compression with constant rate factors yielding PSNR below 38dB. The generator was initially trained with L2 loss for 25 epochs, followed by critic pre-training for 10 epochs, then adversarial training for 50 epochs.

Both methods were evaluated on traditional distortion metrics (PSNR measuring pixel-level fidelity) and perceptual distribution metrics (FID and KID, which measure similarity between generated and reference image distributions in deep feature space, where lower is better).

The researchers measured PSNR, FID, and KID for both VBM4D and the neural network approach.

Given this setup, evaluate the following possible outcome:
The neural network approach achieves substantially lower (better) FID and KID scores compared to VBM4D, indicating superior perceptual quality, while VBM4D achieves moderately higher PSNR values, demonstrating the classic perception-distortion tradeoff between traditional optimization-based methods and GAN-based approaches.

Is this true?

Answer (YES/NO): YES